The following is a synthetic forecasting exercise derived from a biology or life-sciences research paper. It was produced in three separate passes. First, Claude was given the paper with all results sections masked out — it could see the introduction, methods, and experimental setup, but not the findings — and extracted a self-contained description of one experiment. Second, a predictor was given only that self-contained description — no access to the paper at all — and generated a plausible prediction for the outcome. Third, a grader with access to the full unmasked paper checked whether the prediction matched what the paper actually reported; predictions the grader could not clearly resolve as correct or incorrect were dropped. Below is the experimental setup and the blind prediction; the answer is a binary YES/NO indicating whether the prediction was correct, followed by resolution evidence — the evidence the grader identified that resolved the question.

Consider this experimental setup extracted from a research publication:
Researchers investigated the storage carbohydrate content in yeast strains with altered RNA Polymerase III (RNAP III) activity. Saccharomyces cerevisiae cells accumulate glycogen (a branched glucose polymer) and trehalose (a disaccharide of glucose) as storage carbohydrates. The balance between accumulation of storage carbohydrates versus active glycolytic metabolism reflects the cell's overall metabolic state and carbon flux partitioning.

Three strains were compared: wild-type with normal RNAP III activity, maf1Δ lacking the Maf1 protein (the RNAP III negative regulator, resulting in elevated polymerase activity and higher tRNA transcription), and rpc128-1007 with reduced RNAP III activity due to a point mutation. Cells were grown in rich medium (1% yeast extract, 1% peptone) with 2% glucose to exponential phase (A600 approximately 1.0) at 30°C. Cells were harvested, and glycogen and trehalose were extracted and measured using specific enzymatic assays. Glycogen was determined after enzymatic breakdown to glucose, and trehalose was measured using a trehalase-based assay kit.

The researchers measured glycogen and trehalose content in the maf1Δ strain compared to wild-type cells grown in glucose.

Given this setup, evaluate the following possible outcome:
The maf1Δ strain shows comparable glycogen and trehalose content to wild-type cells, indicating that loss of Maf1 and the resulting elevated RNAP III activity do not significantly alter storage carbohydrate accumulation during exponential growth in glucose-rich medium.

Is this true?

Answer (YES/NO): NO